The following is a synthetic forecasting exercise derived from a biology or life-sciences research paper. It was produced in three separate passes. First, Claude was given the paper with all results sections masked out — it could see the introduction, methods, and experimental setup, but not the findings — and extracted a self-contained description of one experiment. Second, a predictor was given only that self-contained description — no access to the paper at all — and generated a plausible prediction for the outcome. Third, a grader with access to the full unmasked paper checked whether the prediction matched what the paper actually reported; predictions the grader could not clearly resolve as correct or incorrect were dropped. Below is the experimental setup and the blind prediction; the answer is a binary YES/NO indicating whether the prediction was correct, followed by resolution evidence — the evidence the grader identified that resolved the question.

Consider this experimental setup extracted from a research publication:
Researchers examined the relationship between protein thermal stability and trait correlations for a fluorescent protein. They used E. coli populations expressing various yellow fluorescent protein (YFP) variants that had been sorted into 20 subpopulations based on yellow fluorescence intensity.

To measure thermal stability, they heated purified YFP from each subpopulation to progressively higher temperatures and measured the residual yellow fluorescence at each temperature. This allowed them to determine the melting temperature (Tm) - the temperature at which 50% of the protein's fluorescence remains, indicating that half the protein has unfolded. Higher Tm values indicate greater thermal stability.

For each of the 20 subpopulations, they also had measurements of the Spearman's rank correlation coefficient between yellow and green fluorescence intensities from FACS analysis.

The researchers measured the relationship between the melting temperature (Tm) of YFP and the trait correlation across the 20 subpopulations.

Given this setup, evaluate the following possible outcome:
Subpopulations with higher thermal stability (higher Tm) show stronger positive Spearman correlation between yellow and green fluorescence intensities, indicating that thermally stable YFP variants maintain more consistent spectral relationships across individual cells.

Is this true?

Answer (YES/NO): YES